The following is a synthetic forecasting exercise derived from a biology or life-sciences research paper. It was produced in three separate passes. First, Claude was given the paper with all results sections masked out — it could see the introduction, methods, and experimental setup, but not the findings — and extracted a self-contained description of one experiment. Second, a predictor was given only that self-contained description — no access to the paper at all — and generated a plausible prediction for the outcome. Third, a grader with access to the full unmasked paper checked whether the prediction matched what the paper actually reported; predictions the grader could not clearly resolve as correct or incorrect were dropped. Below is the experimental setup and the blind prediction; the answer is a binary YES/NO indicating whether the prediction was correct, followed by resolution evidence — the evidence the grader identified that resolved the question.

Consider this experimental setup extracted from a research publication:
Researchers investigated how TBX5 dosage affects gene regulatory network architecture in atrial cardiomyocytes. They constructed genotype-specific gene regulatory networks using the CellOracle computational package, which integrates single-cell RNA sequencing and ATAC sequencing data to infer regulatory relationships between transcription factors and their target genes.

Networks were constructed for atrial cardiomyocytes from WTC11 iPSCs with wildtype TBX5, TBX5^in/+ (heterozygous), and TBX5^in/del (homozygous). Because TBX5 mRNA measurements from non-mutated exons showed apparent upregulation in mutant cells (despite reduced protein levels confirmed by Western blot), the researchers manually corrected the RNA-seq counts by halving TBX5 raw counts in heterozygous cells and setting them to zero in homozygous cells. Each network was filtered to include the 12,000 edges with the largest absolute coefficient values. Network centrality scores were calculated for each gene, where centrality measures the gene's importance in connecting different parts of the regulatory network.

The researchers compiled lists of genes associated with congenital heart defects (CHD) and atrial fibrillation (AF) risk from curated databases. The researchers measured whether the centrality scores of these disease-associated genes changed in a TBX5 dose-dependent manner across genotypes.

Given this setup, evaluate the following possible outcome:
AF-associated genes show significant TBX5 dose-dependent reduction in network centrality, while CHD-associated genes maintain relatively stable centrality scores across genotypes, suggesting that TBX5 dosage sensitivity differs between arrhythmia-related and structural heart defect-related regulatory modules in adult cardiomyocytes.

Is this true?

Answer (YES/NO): NO